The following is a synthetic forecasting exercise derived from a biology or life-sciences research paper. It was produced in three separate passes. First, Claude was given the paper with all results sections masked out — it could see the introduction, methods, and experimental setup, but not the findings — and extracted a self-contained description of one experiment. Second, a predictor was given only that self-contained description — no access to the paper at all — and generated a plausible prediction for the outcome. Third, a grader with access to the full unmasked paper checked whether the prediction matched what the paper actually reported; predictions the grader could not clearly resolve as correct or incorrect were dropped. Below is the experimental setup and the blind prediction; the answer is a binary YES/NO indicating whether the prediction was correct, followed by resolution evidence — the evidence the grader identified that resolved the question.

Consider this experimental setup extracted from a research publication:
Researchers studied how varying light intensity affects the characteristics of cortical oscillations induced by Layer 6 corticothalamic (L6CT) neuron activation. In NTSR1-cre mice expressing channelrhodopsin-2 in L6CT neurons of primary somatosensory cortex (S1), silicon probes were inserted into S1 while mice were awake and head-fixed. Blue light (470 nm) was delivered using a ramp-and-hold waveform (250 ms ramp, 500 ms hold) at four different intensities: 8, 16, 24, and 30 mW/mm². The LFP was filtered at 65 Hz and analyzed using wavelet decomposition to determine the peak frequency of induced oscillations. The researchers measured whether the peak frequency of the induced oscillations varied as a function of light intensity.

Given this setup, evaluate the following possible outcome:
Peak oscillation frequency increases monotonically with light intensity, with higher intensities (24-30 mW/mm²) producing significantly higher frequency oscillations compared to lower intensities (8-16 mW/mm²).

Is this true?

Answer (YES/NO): YES